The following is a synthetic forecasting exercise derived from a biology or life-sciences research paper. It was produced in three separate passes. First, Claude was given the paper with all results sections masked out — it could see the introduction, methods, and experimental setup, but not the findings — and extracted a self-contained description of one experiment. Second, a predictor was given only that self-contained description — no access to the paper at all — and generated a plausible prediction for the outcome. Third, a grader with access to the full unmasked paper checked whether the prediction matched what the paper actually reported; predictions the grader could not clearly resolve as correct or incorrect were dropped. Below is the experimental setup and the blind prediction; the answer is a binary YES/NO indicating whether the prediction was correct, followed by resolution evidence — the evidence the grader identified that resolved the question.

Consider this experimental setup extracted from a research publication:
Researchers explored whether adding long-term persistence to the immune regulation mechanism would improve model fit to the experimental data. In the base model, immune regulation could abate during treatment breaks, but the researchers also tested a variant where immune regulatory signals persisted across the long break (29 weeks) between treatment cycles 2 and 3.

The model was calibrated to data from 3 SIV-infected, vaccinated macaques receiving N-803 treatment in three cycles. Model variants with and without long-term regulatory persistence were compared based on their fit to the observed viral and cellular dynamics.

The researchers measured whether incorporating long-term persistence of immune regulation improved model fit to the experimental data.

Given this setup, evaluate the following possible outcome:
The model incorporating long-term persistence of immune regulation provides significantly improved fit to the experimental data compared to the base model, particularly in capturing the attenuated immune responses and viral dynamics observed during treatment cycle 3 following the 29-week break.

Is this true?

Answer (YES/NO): NO